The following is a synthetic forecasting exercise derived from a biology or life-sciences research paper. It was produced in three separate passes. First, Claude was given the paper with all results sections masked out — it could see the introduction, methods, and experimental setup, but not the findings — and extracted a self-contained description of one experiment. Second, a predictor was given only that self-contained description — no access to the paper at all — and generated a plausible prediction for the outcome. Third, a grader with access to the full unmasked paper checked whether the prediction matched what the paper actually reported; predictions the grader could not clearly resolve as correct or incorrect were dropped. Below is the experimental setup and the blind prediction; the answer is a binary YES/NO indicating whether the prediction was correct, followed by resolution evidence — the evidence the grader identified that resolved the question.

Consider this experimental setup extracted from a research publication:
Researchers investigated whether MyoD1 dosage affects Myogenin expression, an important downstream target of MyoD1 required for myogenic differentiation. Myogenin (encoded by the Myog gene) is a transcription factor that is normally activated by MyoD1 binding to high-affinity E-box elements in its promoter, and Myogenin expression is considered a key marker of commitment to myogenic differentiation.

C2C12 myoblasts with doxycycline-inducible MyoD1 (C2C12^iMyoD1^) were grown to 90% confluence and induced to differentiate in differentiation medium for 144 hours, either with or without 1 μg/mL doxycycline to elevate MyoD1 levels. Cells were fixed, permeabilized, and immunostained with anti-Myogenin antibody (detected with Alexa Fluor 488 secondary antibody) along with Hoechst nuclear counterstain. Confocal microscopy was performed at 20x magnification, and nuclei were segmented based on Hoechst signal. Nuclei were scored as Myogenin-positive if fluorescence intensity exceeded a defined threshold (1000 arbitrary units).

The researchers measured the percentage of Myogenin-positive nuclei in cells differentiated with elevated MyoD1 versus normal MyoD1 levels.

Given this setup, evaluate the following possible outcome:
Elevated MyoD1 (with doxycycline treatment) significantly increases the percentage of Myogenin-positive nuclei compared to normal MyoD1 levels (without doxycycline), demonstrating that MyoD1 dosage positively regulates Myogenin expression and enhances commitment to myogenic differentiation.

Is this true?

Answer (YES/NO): NO